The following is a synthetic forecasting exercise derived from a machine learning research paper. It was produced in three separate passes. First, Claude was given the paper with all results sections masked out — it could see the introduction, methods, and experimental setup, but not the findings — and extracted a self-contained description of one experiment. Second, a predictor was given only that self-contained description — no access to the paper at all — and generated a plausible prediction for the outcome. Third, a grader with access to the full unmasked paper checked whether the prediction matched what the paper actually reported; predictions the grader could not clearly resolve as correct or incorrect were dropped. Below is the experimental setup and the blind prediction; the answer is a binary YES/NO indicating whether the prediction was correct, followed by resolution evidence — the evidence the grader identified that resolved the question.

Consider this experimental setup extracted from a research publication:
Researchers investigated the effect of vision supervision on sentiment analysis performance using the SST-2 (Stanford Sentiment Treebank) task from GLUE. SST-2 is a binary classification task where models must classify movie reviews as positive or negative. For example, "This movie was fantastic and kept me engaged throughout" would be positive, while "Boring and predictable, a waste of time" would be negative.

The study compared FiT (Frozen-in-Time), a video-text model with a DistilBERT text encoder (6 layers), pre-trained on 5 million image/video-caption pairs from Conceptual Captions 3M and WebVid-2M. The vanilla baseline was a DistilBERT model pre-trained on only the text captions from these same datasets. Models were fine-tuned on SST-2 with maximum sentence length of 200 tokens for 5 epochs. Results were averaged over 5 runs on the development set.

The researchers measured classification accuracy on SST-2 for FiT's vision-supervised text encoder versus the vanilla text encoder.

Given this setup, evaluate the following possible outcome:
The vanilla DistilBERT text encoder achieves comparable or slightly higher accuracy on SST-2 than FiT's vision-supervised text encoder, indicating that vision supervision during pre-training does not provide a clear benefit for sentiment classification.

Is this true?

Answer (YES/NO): YES